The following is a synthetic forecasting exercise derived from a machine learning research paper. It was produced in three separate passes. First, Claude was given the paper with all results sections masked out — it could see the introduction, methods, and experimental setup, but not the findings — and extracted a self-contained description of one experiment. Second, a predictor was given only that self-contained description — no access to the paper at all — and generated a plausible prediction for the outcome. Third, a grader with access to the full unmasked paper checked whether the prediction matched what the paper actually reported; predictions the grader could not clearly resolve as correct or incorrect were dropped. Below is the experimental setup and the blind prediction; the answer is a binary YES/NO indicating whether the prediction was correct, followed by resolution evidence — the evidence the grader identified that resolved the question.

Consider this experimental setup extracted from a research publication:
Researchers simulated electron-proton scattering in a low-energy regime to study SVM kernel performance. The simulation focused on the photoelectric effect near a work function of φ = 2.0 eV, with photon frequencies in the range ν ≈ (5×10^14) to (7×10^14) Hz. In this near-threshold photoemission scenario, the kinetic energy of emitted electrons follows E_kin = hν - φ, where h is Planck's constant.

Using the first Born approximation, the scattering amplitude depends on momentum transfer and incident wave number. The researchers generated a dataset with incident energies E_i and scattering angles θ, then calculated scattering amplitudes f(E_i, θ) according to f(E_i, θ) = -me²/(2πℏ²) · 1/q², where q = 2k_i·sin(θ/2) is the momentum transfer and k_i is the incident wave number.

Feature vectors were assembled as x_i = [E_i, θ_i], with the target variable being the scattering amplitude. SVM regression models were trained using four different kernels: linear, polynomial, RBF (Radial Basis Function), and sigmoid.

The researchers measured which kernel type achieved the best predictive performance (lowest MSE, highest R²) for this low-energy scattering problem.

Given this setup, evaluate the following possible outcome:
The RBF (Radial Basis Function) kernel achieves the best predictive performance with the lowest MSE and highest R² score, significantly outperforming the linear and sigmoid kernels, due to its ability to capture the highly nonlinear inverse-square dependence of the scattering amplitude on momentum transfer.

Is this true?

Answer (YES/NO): NO